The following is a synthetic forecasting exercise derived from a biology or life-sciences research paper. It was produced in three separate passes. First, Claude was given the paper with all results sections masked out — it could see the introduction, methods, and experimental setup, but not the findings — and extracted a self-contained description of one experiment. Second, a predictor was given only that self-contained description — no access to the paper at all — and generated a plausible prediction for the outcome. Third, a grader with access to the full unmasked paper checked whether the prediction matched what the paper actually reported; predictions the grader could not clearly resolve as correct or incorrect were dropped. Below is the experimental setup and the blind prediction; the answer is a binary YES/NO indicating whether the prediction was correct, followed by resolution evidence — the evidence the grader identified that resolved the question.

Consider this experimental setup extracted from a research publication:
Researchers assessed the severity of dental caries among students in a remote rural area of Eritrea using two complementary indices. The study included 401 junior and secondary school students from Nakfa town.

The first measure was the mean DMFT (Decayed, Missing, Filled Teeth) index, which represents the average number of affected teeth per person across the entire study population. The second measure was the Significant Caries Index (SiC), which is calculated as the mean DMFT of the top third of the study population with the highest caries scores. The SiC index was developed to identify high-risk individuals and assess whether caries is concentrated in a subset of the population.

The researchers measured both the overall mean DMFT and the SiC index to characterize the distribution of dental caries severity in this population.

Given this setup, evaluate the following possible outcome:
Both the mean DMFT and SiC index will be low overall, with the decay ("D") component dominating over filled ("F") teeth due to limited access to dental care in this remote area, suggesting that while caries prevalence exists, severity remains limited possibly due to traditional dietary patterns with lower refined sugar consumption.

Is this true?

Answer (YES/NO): NO